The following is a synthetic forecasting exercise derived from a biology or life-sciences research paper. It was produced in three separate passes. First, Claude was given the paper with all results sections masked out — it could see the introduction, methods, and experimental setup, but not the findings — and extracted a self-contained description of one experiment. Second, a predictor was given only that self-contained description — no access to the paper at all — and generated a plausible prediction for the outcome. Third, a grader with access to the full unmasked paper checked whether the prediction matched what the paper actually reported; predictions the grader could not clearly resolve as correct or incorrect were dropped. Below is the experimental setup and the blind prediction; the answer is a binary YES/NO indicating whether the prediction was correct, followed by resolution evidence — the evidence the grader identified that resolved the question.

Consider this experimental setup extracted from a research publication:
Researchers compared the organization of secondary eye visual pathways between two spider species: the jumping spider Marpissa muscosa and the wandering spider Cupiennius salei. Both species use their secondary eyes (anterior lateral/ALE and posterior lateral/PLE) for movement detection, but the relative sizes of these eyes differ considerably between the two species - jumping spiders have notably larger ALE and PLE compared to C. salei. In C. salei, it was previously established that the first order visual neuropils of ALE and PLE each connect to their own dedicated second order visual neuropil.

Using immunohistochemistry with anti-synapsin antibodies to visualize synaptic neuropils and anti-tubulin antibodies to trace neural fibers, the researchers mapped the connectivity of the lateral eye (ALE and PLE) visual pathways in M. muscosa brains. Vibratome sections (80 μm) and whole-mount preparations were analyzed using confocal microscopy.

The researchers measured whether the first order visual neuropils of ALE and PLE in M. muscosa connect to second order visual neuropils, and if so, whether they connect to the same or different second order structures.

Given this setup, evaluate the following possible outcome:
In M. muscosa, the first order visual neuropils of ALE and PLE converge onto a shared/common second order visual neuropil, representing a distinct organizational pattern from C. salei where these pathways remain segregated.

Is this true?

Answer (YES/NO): YES